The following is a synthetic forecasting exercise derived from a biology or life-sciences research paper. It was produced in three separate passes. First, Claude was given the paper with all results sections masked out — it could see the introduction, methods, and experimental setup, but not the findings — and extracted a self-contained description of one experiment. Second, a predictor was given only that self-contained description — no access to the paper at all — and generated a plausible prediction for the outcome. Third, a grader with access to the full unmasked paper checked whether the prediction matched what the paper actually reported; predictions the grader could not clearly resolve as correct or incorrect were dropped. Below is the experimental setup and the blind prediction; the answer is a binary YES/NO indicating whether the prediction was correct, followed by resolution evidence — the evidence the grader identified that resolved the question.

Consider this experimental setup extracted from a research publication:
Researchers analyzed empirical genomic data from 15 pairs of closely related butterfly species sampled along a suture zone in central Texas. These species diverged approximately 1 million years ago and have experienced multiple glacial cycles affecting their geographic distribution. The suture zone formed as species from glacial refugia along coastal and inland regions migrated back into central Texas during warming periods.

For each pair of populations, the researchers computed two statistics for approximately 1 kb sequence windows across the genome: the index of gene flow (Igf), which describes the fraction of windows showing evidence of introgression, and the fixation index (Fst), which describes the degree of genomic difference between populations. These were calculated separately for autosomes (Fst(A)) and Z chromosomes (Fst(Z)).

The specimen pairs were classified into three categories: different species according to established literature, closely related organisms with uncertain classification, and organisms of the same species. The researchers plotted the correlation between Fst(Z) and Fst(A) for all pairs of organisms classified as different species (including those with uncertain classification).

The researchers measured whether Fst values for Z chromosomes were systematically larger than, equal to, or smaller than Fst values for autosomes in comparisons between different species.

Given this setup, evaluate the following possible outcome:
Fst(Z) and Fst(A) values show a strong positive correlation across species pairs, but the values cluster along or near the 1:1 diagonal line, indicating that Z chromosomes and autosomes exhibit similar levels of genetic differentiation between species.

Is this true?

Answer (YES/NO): NO